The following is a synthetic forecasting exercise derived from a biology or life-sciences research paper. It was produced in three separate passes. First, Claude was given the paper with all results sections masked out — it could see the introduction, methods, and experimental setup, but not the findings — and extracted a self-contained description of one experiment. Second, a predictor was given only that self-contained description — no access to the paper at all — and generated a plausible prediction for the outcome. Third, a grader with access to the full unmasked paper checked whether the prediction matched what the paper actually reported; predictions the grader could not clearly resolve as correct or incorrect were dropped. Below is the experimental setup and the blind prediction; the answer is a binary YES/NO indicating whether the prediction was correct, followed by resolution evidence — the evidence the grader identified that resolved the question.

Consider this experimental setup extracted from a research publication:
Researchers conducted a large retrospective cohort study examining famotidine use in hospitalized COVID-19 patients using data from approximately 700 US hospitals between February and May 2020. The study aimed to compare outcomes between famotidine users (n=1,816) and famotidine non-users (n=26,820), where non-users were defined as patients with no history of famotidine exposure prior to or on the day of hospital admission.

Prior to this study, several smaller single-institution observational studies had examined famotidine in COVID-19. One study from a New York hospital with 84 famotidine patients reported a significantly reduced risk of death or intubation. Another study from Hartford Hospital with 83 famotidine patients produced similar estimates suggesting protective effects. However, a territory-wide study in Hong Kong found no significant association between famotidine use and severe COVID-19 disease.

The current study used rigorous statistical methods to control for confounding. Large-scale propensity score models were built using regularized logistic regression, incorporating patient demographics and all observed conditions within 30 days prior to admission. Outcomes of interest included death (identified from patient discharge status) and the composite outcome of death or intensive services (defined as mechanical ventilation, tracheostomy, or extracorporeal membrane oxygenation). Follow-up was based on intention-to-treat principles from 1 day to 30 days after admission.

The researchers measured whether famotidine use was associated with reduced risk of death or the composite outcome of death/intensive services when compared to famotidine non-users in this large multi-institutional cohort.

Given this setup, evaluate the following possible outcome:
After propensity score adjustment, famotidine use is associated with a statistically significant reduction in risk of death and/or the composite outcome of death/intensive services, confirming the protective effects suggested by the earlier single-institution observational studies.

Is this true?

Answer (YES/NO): NO